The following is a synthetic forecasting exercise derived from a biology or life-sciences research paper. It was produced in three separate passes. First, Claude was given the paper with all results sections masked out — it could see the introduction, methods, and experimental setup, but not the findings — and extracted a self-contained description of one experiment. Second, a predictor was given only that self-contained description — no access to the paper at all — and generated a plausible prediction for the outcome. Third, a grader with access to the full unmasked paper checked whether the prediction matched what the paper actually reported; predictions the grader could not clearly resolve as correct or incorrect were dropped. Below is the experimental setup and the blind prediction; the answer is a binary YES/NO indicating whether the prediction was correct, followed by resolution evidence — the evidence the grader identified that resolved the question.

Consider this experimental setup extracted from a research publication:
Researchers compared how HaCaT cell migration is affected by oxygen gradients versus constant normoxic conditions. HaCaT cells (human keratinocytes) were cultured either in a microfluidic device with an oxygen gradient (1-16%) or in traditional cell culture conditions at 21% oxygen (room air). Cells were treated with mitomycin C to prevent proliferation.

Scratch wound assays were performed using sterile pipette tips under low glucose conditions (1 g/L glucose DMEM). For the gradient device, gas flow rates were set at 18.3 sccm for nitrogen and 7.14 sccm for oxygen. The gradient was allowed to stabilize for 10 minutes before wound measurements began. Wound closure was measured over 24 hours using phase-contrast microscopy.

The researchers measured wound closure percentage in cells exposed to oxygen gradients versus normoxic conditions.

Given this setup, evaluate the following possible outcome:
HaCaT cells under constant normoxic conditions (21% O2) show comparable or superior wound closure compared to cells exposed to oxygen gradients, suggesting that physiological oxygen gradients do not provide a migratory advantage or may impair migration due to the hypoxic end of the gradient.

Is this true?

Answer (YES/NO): NO